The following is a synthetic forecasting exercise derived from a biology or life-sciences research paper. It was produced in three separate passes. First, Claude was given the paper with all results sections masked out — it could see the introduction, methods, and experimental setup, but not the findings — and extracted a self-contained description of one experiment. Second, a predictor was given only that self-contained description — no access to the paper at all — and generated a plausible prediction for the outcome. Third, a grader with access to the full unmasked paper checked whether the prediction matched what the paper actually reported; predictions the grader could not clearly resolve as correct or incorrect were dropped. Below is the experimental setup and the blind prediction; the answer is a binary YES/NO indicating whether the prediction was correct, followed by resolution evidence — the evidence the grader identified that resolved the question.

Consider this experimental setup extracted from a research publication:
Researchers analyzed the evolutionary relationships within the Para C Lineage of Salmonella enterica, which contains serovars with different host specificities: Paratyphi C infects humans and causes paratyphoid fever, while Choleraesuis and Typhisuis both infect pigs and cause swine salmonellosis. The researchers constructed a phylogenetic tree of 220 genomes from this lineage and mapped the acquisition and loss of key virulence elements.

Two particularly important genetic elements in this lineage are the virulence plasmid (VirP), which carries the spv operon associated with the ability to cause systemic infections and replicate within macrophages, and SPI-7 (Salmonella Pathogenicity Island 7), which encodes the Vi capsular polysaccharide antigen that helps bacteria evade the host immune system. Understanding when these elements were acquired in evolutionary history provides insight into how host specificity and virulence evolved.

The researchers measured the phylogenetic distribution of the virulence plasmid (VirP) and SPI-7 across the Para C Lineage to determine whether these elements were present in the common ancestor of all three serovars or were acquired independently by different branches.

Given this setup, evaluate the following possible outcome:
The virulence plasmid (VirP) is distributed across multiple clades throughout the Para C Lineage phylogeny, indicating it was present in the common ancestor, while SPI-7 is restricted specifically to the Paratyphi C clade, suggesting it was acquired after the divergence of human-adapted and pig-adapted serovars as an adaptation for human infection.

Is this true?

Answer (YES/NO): YES